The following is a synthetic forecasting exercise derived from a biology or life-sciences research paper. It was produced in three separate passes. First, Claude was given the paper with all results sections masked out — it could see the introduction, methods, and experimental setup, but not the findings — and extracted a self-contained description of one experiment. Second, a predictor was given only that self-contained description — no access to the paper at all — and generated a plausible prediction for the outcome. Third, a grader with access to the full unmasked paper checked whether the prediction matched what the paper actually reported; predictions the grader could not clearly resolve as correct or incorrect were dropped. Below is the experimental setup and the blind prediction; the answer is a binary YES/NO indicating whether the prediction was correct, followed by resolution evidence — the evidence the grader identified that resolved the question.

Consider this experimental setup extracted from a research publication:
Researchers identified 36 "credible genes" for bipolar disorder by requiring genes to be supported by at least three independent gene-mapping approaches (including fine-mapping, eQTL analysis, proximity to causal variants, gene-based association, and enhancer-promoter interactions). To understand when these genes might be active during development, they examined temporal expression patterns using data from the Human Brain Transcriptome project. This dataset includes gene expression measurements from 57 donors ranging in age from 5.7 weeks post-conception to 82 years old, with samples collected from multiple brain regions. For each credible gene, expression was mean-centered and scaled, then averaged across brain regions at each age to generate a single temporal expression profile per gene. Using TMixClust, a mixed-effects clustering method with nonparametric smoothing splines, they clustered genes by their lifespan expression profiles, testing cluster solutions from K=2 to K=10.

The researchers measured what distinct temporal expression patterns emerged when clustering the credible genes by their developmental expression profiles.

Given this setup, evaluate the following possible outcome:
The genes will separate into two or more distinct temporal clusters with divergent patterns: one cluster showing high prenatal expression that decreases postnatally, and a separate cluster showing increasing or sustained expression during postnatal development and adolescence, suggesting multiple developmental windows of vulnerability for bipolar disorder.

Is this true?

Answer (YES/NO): NO